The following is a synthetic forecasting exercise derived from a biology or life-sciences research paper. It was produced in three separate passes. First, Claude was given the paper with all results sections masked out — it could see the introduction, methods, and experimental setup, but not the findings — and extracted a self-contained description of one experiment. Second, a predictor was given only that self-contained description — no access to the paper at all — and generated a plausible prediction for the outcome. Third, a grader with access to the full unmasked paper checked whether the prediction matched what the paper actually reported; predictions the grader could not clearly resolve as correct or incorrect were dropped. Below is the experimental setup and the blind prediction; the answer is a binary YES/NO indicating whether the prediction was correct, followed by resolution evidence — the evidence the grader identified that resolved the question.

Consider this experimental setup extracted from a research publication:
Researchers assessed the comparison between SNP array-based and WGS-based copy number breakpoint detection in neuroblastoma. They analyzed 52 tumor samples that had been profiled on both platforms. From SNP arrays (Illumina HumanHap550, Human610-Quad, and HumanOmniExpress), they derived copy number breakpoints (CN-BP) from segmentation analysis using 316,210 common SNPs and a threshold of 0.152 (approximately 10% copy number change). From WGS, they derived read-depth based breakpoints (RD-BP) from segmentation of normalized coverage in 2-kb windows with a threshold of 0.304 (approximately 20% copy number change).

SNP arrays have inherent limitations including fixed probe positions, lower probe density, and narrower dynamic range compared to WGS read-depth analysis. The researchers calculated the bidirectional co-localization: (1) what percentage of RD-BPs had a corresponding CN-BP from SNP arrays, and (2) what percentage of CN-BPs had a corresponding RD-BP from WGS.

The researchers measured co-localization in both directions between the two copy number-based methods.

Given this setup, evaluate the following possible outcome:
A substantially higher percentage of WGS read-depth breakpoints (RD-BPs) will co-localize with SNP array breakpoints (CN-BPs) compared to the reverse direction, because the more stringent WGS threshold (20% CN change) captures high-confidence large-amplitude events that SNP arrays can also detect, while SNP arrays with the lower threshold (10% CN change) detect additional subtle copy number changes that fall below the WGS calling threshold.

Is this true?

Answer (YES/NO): NO